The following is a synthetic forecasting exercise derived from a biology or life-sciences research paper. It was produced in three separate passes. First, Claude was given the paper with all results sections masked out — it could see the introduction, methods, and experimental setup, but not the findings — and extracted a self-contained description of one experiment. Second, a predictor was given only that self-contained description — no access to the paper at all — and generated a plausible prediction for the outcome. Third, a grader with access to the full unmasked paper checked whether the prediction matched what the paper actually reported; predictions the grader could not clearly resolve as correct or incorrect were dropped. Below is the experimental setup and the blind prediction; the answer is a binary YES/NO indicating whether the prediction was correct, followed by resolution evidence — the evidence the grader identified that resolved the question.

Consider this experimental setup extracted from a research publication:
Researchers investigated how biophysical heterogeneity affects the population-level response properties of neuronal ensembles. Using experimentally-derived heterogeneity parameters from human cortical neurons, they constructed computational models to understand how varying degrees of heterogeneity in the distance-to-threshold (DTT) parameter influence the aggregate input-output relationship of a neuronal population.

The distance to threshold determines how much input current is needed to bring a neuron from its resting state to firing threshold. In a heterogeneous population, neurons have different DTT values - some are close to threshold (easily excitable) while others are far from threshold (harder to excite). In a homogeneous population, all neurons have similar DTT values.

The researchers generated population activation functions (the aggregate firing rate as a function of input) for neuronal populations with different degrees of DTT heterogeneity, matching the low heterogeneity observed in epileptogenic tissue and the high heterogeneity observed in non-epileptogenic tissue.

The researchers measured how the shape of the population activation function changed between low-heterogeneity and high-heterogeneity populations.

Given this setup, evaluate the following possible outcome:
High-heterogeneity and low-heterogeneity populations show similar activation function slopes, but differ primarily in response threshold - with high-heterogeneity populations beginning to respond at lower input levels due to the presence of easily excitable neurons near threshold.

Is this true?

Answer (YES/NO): NO